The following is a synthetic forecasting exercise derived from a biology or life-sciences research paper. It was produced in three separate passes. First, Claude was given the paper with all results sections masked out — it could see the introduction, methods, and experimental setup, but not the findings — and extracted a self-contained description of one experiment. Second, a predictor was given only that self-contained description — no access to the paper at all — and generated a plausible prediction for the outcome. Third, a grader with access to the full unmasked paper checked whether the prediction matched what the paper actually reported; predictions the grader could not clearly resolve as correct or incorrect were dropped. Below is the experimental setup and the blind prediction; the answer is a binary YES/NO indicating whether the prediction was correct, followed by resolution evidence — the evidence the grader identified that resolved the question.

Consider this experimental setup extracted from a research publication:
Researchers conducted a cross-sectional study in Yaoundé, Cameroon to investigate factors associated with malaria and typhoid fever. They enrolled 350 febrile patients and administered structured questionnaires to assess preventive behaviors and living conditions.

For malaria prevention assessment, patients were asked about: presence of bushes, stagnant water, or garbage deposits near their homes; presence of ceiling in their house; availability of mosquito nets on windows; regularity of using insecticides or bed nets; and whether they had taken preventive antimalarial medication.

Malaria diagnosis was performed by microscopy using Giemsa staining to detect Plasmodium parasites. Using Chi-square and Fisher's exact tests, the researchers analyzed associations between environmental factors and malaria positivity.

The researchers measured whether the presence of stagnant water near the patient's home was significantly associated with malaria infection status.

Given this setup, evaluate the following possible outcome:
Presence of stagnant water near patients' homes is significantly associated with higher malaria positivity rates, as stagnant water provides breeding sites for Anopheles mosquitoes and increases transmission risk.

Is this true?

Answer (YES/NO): YES